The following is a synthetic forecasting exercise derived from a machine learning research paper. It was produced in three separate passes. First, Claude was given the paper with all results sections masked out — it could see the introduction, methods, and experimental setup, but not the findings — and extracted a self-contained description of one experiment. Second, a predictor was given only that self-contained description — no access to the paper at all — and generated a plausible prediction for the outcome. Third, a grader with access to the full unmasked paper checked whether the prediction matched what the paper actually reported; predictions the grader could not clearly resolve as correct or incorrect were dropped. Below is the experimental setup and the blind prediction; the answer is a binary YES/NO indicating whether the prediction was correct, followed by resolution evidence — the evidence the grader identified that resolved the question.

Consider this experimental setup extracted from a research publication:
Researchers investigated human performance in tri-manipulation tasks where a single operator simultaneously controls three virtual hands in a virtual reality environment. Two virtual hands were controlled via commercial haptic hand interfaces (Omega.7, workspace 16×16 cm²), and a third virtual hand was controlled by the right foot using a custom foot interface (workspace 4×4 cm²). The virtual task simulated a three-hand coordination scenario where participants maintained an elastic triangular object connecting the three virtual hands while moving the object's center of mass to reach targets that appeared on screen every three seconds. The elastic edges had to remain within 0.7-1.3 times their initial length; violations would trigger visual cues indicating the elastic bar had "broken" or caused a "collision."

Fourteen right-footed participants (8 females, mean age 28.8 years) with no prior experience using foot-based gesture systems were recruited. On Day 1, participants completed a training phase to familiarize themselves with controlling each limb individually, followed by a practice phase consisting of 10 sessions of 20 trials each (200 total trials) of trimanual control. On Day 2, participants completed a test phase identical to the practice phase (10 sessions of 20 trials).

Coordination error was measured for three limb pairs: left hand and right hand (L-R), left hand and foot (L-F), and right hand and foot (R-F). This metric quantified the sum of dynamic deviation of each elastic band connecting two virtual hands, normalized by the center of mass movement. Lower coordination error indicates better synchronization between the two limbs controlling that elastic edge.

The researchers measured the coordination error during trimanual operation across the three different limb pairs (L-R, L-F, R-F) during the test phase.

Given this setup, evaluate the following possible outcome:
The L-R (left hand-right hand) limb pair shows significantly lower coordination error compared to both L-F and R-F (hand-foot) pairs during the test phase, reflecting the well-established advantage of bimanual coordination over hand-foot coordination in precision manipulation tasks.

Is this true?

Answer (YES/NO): YES